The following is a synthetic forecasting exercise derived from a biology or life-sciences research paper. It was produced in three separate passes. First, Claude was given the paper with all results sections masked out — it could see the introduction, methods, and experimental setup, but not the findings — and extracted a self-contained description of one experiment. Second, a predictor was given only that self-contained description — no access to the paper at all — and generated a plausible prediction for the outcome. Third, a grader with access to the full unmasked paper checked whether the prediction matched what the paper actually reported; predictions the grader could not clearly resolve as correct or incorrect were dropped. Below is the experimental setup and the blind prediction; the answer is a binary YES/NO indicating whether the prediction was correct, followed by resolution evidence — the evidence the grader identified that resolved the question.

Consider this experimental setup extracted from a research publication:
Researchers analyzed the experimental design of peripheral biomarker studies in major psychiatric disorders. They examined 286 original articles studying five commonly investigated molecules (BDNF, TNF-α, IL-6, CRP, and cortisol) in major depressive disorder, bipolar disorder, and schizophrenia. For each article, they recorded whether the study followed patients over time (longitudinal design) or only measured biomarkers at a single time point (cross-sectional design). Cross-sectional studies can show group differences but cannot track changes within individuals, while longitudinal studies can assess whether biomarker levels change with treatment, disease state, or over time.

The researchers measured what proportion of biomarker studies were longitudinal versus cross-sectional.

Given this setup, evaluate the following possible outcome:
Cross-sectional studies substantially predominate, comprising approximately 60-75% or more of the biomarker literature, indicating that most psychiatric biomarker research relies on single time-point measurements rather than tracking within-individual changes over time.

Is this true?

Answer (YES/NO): YES